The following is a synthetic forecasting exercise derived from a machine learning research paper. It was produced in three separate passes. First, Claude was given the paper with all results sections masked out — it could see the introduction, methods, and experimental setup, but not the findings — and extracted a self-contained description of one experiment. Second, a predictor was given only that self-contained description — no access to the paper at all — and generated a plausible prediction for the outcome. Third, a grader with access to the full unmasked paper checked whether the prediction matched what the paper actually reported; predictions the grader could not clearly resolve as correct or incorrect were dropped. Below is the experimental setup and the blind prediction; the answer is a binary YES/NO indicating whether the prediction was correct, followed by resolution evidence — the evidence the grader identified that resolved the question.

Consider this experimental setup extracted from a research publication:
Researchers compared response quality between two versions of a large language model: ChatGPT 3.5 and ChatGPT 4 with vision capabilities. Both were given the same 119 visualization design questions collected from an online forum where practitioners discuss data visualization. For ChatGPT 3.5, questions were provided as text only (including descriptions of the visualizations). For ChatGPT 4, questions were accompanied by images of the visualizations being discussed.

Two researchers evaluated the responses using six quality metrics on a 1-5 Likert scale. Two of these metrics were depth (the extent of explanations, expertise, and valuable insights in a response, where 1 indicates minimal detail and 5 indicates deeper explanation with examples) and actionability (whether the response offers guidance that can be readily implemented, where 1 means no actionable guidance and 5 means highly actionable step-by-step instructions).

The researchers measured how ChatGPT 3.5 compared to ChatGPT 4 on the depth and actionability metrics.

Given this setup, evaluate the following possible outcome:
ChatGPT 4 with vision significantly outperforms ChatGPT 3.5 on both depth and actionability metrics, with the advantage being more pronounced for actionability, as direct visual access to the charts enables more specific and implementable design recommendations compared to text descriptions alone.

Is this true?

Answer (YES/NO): NO